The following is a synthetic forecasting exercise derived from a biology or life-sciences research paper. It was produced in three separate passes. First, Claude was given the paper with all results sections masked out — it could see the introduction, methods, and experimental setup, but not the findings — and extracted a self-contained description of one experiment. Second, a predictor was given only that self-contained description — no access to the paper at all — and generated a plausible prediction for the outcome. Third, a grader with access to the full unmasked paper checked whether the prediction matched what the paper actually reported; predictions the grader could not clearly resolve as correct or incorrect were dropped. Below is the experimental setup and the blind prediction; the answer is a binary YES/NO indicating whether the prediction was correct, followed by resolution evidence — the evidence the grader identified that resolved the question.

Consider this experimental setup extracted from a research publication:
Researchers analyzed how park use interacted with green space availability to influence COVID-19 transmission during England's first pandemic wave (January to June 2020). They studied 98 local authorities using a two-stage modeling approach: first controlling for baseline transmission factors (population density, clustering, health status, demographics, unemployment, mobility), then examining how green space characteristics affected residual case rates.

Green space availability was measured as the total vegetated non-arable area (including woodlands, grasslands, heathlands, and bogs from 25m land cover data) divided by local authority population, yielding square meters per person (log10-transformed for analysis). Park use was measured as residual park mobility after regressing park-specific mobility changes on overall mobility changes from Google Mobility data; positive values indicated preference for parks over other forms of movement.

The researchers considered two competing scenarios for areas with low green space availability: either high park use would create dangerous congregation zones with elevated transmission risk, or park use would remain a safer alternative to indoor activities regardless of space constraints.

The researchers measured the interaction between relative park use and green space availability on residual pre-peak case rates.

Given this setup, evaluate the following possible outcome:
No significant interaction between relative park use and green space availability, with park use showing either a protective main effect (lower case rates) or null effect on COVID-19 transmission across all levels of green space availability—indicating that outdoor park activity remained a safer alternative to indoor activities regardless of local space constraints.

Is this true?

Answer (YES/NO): NO